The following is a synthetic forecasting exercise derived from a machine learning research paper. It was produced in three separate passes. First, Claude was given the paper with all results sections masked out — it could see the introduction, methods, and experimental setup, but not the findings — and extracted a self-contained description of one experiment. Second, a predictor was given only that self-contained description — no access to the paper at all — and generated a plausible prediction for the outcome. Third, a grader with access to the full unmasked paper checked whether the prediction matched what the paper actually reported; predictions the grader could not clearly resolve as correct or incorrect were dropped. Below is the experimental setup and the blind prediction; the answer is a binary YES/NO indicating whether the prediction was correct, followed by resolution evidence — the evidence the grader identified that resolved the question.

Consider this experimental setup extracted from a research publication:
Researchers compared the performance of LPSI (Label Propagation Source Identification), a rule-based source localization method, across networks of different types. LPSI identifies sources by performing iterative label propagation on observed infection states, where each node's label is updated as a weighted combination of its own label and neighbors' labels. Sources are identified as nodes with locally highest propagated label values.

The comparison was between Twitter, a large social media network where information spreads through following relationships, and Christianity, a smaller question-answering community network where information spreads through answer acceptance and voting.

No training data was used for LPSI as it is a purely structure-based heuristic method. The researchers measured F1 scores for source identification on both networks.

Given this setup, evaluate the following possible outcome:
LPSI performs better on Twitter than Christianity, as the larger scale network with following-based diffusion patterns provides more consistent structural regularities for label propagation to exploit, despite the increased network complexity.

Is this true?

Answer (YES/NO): YES